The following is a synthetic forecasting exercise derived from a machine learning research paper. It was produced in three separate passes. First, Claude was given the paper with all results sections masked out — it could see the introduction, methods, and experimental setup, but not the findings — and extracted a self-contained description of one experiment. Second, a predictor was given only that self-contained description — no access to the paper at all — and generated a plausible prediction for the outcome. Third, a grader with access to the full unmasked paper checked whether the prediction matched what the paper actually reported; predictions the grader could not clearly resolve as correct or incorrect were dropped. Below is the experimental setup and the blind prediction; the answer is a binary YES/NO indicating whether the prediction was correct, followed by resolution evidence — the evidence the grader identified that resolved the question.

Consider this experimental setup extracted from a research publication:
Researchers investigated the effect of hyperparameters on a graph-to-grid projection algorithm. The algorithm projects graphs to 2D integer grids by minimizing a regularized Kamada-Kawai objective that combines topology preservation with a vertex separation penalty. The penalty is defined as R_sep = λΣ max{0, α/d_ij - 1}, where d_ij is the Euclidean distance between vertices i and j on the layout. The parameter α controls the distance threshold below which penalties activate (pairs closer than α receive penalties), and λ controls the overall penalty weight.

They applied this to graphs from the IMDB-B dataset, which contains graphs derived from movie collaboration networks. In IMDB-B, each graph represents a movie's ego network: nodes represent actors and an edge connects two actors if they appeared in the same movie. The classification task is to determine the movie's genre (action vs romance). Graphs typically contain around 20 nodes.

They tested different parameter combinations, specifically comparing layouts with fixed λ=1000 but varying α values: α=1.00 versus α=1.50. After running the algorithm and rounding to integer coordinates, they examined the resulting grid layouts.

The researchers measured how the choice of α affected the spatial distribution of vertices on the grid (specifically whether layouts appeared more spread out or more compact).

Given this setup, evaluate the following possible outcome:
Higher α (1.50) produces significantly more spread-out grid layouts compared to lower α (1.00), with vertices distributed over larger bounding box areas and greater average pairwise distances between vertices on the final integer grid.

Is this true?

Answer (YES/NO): YES